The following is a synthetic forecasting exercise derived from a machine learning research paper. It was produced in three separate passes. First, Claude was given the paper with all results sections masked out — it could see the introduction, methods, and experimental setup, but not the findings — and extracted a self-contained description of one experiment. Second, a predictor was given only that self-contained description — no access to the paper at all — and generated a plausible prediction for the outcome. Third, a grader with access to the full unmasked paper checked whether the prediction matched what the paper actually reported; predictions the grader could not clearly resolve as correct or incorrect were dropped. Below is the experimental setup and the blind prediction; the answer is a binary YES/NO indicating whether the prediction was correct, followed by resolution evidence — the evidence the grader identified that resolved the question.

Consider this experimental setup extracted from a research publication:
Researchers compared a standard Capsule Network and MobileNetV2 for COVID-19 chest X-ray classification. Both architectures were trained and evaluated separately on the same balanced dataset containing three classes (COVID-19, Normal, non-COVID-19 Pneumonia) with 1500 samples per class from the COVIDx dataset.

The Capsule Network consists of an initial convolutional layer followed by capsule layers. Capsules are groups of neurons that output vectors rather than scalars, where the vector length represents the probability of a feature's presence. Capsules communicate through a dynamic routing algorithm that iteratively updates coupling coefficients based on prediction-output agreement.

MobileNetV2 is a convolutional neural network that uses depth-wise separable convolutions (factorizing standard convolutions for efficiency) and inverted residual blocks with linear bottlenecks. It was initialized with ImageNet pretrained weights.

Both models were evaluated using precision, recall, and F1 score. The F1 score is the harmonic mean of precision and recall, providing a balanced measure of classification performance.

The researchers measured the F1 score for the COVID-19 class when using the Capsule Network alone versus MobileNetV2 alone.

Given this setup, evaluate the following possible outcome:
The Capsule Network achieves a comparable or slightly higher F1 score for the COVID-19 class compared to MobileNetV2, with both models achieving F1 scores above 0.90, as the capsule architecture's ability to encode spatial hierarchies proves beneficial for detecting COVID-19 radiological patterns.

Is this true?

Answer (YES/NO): NO